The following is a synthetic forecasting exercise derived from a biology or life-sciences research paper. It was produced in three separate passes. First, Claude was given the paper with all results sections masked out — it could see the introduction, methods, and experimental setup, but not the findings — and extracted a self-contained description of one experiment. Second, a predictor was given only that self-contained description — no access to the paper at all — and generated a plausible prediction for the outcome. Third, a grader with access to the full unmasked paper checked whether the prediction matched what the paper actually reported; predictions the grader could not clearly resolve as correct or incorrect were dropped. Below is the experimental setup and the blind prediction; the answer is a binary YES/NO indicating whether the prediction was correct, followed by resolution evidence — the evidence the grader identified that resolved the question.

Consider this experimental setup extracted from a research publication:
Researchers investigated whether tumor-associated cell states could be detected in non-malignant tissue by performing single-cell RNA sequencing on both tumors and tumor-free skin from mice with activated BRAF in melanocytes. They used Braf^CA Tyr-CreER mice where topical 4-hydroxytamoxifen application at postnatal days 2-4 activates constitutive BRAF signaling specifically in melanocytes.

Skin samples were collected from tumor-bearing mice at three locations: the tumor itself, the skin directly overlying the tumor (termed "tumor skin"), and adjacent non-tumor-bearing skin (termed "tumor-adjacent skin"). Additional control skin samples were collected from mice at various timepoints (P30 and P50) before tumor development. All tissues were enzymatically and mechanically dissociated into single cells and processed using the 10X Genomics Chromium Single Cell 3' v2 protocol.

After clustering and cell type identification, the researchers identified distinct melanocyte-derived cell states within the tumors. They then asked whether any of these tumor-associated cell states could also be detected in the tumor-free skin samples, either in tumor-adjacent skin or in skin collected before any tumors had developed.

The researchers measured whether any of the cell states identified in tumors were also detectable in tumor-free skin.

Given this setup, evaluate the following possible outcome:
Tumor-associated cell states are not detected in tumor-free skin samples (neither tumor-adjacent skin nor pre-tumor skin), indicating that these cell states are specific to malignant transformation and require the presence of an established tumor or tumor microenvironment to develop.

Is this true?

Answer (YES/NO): NO